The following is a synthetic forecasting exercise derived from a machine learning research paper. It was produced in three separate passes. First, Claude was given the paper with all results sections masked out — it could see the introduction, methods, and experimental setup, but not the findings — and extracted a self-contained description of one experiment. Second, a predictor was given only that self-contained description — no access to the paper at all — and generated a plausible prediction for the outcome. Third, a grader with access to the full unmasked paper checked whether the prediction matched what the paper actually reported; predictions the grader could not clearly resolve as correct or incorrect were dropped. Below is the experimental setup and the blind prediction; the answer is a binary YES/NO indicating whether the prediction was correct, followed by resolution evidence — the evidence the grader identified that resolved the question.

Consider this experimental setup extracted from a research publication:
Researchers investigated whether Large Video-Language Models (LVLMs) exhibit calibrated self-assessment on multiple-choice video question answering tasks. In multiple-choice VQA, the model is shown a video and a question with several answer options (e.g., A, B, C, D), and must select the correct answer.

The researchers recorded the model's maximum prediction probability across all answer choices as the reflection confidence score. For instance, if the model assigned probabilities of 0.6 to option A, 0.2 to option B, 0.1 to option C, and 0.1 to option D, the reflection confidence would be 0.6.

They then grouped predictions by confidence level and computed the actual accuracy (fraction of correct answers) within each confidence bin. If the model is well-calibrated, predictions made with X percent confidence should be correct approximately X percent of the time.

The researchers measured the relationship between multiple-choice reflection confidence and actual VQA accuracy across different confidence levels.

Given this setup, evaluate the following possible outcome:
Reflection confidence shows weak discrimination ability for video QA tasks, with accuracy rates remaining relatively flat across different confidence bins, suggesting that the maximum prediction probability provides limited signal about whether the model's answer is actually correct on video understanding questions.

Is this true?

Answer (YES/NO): NO